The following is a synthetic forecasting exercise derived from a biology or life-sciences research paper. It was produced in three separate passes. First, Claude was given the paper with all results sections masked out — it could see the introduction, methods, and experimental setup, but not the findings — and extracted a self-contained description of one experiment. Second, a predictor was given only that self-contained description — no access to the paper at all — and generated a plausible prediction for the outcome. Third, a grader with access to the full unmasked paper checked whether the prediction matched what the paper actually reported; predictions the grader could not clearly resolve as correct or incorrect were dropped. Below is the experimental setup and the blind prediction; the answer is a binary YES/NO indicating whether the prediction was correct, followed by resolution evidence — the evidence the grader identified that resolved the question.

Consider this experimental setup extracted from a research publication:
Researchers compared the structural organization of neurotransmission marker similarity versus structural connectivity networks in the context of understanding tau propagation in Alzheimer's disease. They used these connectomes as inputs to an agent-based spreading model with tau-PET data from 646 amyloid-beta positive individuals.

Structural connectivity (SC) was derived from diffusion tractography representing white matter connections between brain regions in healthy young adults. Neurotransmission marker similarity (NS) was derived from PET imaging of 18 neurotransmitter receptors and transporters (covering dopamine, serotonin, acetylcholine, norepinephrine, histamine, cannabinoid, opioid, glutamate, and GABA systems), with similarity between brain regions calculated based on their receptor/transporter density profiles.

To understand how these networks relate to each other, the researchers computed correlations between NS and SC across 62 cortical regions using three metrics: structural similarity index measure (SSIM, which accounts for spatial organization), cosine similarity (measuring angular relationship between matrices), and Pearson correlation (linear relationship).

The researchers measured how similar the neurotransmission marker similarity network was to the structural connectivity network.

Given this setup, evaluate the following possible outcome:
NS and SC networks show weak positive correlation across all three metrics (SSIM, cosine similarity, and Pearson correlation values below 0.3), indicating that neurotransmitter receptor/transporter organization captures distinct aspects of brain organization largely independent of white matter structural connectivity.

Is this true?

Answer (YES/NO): NO